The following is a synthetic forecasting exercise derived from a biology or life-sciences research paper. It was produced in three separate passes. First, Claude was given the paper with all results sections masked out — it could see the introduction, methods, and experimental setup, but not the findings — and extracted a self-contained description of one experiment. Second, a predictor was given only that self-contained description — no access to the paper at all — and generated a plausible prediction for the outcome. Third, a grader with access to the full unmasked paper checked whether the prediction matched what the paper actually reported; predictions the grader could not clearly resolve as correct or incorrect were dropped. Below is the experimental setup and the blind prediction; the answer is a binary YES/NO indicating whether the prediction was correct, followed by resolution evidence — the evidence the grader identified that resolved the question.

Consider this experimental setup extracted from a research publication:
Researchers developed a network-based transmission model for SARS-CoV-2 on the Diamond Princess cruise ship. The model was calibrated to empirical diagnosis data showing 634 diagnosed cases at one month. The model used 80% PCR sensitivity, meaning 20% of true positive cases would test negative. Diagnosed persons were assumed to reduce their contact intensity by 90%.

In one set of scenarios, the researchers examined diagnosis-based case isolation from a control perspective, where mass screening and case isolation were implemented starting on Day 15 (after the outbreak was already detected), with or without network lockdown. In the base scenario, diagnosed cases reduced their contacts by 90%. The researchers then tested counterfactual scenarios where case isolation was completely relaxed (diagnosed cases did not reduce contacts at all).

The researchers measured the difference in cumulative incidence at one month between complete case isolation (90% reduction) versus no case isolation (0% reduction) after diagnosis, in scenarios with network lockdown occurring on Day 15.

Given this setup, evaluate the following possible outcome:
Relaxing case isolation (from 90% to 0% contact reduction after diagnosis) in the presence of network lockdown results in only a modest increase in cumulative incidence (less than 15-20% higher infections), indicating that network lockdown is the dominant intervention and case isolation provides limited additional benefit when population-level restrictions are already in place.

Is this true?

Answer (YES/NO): YES